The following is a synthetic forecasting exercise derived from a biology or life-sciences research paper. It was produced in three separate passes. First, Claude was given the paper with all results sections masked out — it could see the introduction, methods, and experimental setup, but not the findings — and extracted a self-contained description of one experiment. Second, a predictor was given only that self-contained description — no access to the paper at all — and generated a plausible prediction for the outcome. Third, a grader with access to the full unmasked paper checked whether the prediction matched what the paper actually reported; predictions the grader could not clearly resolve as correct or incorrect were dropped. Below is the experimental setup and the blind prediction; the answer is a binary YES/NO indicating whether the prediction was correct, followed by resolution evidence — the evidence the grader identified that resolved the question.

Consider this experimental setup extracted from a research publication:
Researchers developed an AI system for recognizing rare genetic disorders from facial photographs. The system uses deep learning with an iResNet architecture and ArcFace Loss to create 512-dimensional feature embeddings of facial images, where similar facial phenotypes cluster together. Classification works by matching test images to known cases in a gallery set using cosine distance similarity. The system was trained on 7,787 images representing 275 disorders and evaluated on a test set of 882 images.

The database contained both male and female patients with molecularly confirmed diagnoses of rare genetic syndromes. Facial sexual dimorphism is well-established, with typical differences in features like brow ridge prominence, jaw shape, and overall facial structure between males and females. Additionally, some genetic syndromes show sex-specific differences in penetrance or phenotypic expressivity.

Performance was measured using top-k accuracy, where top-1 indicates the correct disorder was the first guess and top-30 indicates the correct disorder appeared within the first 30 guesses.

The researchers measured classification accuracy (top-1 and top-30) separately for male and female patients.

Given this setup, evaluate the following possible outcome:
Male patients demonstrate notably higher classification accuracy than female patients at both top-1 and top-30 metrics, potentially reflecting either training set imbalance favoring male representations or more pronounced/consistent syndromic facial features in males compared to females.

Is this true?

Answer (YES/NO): NO